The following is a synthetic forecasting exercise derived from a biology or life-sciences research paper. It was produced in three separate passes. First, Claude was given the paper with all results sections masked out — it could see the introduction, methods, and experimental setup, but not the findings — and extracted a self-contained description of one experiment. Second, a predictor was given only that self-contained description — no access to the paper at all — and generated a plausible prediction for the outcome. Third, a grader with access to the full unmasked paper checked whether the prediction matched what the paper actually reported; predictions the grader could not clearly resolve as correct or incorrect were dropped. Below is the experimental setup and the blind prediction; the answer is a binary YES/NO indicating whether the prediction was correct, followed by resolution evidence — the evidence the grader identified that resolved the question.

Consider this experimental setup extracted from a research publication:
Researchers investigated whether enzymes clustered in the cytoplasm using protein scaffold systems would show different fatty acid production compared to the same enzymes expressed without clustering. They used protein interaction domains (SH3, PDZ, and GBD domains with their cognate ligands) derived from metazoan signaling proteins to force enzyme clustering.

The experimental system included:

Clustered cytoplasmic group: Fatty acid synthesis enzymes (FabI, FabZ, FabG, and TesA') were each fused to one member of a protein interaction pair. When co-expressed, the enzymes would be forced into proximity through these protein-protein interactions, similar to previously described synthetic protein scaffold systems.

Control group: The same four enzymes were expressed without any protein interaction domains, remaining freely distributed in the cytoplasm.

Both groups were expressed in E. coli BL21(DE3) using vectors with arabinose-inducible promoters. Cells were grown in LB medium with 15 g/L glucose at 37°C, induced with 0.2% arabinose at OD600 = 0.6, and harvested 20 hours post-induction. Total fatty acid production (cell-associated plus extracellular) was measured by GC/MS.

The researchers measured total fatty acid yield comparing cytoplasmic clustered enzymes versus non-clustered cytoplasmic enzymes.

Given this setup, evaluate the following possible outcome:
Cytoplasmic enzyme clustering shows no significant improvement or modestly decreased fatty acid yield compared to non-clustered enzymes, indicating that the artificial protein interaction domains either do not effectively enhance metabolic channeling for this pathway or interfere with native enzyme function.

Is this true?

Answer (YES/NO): NO